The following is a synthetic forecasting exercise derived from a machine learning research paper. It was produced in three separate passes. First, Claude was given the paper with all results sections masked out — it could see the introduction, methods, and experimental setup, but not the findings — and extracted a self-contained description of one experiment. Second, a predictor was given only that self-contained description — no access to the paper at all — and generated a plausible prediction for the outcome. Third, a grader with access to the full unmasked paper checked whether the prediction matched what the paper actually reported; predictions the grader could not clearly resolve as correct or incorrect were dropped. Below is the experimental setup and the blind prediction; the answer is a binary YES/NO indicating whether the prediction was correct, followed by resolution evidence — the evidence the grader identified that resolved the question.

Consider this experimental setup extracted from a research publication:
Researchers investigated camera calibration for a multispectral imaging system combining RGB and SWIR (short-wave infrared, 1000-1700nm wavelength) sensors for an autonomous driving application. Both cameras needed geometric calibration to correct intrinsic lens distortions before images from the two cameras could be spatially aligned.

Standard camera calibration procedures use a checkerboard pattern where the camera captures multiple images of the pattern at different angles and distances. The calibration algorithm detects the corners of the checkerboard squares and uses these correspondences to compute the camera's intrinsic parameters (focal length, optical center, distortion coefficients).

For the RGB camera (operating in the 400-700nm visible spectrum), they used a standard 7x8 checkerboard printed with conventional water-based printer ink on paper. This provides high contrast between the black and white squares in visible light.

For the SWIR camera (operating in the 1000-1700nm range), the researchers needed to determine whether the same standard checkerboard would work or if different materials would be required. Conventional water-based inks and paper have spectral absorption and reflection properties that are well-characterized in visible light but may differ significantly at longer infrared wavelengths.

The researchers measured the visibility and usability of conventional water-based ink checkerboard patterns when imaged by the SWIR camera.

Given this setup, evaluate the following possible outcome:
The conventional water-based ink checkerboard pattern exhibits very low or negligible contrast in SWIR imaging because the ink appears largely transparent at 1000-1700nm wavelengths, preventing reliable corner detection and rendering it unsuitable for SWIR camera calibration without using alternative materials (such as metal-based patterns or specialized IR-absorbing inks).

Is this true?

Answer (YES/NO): YES